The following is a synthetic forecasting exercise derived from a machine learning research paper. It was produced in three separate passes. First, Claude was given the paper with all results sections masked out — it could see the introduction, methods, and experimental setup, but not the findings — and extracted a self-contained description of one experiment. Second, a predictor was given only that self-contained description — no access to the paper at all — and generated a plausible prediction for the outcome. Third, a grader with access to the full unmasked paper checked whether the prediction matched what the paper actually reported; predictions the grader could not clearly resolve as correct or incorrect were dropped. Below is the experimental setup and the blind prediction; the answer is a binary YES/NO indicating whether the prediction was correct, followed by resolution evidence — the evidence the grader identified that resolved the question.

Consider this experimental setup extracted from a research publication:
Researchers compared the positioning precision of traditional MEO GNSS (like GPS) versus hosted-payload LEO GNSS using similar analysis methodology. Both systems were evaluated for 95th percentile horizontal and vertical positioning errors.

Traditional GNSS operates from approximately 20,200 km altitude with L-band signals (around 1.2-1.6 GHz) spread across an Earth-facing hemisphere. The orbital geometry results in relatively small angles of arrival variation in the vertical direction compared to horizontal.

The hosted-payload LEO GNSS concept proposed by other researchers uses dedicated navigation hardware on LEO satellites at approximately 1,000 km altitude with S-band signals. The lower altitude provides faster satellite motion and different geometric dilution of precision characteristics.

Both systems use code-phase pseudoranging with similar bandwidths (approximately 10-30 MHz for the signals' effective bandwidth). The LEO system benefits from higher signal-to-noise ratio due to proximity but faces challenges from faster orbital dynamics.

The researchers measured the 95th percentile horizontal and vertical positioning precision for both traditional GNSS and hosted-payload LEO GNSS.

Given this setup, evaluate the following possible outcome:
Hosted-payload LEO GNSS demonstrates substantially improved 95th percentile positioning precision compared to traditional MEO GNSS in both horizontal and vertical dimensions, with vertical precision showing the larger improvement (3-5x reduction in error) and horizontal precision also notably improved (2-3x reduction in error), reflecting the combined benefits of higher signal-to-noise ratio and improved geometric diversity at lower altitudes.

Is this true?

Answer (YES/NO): NO